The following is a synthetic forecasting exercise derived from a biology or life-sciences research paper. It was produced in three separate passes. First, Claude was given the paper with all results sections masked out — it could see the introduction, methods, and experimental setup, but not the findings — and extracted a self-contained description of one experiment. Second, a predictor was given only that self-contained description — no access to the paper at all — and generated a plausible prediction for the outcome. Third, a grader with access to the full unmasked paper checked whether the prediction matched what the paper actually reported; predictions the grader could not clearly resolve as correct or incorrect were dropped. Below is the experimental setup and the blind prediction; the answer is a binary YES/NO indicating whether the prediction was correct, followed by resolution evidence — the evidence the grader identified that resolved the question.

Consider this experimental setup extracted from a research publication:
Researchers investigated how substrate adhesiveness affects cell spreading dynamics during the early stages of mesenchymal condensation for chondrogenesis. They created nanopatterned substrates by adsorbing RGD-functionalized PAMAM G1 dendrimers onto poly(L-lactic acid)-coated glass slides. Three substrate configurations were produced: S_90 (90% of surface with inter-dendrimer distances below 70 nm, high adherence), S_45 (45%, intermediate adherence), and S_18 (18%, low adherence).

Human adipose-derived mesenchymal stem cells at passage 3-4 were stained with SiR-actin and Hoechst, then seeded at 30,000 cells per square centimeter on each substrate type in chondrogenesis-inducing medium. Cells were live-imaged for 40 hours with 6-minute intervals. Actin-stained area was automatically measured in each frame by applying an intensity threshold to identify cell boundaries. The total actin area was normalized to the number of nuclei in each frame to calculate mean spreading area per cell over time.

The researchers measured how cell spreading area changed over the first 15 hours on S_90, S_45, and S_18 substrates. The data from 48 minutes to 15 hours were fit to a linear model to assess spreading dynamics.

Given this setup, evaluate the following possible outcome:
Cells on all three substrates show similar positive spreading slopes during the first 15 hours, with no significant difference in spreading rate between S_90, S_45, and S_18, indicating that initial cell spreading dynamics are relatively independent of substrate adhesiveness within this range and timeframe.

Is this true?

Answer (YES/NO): NO